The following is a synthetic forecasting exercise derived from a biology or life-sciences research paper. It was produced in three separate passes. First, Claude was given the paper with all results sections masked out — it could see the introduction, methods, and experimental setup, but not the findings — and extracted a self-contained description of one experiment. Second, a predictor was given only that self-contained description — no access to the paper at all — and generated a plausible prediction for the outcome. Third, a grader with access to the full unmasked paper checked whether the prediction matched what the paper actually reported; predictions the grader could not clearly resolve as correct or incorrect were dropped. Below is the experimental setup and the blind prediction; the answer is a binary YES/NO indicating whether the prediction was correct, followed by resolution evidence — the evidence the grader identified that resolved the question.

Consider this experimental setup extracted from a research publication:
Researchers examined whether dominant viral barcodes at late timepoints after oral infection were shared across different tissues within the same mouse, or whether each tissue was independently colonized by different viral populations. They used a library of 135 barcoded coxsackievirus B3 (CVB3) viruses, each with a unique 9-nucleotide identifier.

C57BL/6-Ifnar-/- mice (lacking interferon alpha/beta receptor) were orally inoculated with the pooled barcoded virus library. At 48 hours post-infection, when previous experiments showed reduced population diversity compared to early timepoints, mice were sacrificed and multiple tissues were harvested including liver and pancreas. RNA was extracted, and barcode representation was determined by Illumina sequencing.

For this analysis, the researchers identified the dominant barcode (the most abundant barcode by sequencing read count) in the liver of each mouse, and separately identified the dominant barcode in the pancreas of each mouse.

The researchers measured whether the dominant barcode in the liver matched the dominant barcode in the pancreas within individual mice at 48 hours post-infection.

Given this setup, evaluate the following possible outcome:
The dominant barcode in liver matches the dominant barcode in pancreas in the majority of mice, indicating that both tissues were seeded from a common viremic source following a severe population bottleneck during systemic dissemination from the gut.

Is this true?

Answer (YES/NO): YES